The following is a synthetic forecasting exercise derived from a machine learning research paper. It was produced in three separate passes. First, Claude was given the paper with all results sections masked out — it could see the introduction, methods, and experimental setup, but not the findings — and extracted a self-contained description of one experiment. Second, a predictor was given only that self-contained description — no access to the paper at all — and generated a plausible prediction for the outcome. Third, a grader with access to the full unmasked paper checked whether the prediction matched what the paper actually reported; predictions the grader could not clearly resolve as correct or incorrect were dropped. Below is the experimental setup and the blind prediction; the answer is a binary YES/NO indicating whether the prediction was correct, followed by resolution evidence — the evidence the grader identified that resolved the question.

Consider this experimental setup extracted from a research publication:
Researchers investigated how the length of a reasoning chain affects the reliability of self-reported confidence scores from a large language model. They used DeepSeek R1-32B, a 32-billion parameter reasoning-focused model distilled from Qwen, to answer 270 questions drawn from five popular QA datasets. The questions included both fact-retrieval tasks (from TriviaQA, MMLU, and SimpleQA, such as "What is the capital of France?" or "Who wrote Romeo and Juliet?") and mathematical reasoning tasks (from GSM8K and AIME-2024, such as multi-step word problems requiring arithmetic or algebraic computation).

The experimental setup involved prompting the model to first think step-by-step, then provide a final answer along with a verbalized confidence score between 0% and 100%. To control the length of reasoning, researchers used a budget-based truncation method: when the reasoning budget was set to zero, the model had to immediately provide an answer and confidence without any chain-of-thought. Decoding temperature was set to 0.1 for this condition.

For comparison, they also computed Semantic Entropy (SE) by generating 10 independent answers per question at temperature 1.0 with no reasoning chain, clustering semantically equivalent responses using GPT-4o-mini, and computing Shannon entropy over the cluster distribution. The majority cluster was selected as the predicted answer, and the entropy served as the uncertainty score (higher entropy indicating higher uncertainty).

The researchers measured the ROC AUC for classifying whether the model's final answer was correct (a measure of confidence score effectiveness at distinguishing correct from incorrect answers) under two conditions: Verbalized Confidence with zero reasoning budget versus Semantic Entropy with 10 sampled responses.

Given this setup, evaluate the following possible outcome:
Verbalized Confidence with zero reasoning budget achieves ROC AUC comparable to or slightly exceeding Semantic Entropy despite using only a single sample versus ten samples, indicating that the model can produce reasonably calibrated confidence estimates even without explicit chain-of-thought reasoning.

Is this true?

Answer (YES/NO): NO